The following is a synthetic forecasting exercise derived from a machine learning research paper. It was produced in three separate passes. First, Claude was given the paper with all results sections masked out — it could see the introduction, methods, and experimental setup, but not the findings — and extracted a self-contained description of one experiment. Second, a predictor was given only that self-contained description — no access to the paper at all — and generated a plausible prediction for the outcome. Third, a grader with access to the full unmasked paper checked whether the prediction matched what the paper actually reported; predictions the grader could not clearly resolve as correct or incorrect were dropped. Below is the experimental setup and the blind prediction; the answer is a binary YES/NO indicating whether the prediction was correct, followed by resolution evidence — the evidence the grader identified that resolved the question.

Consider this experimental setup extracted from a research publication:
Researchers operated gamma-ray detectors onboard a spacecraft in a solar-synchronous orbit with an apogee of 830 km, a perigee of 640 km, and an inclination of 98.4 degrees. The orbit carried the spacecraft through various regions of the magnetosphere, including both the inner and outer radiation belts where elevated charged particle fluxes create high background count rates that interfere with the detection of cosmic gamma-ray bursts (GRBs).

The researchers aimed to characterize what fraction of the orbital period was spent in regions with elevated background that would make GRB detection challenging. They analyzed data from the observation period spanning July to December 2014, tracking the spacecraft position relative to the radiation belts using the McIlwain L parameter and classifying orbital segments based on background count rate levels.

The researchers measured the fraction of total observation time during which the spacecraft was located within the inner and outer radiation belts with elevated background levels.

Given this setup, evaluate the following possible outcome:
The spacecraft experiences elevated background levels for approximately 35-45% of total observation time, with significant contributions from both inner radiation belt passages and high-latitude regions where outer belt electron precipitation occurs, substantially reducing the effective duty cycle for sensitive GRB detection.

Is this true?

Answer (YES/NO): YES